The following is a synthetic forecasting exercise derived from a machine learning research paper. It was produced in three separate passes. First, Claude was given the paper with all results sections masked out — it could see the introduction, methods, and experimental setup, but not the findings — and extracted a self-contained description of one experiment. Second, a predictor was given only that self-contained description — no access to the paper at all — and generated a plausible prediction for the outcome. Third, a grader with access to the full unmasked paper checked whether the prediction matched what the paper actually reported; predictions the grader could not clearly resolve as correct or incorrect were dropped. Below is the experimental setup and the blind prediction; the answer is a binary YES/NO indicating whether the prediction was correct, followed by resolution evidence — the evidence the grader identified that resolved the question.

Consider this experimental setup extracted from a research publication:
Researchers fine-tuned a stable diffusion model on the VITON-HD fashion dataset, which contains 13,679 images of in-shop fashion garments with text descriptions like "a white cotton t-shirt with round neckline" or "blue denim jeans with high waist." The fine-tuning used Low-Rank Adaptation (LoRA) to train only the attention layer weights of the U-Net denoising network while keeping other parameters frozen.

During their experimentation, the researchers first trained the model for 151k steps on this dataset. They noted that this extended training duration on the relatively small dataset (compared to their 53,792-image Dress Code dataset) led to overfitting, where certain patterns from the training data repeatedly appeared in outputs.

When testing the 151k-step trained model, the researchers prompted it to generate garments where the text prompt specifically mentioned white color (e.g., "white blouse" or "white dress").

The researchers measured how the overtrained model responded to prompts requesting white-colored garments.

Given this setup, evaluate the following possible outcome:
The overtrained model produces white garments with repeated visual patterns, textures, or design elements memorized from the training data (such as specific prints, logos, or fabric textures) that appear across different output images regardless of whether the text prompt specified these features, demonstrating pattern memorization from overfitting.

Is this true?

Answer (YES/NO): NO